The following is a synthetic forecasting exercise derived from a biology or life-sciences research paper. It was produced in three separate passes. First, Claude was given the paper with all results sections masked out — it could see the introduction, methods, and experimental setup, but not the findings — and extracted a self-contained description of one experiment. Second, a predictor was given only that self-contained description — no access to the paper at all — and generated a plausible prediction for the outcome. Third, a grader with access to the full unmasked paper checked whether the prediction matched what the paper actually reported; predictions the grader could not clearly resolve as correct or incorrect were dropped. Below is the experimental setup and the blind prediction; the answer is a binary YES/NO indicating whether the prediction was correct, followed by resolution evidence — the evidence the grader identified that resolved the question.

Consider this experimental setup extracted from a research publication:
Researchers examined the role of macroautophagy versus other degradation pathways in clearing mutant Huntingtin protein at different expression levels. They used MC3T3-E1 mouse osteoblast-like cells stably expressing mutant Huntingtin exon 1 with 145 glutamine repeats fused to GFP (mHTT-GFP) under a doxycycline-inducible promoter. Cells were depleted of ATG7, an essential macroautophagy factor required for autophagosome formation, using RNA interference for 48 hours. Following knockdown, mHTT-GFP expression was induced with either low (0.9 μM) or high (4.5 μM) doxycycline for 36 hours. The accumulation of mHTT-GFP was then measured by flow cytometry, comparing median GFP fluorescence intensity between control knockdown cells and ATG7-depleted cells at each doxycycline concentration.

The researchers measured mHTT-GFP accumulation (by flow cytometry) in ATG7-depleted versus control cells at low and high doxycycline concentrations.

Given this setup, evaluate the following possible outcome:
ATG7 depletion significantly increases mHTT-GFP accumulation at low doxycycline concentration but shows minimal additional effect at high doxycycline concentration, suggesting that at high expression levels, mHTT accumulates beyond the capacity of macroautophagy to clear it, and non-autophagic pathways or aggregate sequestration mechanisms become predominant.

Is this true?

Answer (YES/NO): NO